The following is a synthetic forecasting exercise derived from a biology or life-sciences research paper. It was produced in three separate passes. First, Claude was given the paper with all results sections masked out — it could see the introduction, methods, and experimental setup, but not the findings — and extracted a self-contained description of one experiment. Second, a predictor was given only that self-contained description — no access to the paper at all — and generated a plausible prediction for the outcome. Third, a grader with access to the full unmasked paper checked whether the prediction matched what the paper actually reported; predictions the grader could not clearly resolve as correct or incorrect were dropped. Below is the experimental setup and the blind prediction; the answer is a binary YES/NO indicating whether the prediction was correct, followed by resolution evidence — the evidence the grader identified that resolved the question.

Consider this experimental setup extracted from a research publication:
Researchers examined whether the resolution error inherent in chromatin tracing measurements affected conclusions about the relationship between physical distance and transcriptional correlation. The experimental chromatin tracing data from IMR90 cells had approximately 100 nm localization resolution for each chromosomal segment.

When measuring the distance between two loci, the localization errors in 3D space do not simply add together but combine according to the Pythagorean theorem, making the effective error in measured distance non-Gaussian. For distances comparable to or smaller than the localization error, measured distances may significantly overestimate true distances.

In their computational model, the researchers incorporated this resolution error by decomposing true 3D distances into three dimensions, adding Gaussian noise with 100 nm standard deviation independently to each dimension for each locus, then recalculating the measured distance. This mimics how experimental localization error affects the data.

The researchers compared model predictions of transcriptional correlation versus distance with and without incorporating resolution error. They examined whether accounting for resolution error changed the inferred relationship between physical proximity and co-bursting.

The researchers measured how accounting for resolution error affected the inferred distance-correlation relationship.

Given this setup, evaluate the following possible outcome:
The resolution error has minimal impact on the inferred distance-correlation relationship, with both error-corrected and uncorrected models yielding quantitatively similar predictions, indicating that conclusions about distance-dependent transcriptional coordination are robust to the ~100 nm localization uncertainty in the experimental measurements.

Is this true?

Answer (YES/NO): NO